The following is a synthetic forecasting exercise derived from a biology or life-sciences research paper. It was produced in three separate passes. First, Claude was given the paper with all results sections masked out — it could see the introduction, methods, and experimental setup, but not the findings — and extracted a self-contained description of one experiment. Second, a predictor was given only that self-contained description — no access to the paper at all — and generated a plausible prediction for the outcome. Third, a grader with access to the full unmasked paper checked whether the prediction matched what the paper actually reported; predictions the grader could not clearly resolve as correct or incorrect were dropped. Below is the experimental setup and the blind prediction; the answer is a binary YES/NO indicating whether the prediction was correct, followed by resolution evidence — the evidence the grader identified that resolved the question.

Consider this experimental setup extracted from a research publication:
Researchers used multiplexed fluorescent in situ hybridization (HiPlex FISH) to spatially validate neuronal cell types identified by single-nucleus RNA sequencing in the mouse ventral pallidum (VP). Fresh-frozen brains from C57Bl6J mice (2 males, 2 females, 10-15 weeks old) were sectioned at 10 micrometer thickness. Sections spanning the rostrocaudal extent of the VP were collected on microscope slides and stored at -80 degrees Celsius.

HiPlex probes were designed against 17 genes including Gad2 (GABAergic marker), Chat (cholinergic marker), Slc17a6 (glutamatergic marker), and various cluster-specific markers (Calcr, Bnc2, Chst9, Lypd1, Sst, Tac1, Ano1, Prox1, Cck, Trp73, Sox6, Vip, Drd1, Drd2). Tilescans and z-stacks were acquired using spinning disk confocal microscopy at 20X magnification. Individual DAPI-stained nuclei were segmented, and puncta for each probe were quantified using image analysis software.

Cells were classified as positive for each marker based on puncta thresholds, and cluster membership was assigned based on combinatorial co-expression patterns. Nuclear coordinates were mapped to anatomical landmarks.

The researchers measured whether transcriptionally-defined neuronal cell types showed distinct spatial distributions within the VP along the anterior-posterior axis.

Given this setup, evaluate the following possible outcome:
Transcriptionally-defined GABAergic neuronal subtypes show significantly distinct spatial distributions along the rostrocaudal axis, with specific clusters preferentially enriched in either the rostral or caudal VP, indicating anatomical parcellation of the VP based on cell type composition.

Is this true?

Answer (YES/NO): NO